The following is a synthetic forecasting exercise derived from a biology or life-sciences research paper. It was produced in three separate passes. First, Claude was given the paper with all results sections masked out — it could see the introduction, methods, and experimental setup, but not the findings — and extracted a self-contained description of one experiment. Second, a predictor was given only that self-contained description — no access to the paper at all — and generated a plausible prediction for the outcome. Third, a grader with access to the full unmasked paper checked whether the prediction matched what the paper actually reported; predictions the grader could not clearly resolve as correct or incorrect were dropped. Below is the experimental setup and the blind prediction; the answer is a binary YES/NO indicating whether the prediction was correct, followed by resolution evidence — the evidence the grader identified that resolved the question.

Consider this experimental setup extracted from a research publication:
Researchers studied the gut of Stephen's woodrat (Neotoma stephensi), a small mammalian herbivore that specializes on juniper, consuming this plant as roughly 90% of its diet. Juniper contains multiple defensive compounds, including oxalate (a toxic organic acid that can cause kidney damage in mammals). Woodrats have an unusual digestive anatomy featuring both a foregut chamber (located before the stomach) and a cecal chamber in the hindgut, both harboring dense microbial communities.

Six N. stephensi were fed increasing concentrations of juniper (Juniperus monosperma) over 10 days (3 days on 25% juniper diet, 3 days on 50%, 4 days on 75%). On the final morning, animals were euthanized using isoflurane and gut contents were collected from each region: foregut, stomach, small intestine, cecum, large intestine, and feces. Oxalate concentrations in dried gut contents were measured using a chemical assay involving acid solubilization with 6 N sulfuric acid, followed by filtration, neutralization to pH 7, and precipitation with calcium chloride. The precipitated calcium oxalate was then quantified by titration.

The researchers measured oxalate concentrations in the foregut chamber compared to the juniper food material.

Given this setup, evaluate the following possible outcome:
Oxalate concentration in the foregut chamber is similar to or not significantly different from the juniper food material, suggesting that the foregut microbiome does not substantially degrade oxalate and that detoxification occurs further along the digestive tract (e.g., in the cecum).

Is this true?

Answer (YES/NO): NO